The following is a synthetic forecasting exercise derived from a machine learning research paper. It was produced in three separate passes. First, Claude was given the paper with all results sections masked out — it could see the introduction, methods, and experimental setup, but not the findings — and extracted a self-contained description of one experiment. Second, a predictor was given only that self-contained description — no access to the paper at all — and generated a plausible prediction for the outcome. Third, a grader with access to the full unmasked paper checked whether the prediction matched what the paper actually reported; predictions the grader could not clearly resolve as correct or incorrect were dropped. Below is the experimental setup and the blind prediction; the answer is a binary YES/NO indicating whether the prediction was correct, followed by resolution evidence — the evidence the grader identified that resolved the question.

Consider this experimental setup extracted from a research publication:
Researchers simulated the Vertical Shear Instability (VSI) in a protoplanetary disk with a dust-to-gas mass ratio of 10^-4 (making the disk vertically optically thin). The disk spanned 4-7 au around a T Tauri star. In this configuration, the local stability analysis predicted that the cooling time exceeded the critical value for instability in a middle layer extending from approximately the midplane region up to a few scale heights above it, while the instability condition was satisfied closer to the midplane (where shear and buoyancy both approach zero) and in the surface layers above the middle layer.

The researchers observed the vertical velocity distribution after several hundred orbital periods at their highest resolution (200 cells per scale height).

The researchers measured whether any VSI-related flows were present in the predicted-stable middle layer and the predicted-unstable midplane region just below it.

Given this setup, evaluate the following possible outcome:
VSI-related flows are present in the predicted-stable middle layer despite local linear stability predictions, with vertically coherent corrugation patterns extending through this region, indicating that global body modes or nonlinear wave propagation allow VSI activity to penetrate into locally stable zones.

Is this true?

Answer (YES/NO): NO